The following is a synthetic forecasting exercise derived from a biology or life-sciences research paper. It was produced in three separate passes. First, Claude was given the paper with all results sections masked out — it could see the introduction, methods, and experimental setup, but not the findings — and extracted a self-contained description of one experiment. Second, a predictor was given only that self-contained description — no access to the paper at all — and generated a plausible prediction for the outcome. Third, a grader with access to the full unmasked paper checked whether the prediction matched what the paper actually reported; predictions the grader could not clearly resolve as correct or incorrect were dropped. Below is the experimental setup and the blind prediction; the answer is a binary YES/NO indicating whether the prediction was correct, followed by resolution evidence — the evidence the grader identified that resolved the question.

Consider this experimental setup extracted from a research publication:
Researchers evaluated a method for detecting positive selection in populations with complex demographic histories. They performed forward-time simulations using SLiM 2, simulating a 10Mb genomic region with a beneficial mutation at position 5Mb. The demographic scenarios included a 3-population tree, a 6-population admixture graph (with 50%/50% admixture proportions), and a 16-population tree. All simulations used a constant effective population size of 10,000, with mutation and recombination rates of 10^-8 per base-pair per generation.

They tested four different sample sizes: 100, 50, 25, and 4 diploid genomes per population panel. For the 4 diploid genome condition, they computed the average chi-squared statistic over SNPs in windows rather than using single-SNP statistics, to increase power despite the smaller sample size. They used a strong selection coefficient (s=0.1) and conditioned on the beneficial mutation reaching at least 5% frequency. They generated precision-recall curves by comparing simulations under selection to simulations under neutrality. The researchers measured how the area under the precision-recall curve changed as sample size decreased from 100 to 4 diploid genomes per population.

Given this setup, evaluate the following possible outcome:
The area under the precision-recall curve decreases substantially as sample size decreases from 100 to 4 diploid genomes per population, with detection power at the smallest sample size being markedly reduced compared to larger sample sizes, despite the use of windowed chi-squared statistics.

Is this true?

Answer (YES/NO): NO